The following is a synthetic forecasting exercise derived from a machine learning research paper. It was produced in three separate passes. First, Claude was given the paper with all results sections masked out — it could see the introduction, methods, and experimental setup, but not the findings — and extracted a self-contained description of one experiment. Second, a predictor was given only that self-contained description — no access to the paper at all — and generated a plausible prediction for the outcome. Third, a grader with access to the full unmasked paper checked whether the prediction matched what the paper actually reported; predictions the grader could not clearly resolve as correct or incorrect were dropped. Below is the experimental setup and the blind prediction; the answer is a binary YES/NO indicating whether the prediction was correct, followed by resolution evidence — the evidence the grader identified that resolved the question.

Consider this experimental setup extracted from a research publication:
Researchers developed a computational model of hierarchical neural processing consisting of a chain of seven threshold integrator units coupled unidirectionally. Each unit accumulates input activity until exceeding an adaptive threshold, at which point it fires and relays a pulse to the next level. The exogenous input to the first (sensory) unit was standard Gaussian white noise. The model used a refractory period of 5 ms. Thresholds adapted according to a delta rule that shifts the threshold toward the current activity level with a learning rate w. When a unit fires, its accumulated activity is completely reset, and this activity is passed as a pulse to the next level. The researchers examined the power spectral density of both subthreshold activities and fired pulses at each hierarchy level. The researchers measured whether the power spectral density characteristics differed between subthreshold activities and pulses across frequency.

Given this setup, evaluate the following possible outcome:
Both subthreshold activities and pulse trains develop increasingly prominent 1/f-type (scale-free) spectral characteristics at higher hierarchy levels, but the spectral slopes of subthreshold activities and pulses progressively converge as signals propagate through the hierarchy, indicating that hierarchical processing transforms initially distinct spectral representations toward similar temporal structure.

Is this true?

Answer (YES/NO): NO